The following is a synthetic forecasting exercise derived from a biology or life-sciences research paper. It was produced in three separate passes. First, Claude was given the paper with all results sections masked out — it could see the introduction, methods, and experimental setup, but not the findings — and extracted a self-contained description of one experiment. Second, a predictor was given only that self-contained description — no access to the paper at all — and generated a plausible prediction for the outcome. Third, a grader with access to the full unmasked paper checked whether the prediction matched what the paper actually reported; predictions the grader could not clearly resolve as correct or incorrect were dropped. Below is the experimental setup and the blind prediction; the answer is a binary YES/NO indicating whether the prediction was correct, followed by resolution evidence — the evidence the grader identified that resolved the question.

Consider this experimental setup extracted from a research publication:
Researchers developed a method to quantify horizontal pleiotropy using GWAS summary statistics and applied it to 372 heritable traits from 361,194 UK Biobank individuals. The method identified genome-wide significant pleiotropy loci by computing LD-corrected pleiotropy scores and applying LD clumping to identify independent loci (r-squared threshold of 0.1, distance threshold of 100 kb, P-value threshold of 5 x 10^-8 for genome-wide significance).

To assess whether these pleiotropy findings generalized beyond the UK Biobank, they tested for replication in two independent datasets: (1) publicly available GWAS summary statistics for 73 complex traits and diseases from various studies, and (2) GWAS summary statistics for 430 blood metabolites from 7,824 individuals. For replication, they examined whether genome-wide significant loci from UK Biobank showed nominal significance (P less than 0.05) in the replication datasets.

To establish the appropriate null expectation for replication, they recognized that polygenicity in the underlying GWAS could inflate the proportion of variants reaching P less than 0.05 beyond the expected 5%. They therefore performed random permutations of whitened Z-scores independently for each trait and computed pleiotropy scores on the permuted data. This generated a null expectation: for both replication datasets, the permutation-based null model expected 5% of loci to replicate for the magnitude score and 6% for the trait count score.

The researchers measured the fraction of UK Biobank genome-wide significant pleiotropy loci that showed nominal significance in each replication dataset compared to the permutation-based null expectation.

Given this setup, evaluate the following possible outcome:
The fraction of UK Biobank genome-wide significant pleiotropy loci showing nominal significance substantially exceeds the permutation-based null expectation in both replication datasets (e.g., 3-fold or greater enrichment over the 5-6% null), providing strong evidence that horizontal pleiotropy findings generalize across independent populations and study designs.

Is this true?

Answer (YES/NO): YES